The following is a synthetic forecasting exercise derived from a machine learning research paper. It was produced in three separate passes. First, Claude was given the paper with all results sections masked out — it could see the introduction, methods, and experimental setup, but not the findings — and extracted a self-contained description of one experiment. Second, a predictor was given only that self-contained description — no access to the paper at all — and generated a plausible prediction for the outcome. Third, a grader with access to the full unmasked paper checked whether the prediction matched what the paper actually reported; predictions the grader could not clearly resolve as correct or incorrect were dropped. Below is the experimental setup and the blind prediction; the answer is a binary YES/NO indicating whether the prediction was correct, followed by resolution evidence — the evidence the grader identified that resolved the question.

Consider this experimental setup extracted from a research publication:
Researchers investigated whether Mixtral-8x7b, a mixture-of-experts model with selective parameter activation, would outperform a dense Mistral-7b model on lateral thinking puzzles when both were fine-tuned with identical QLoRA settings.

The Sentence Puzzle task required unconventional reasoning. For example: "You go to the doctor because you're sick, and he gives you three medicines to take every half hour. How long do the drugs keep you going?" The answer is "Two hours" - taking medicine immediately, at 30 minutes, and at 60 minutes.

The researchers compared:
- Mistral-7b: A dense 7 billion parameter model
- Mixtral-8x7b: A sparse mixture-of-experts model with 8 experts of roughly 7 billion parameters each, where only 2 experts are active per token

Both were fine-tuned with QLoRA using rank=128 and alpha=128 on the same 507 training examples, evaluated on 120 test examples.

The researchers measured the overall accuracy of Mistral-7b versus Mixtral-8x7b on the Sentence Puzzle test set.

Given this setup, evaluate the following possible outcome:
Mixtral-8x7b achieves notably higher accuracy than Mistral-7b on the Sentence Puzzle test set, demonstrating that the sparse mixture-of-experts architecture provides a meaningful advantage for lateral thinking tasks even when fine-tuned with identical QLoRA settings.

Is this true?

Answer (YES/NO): NO